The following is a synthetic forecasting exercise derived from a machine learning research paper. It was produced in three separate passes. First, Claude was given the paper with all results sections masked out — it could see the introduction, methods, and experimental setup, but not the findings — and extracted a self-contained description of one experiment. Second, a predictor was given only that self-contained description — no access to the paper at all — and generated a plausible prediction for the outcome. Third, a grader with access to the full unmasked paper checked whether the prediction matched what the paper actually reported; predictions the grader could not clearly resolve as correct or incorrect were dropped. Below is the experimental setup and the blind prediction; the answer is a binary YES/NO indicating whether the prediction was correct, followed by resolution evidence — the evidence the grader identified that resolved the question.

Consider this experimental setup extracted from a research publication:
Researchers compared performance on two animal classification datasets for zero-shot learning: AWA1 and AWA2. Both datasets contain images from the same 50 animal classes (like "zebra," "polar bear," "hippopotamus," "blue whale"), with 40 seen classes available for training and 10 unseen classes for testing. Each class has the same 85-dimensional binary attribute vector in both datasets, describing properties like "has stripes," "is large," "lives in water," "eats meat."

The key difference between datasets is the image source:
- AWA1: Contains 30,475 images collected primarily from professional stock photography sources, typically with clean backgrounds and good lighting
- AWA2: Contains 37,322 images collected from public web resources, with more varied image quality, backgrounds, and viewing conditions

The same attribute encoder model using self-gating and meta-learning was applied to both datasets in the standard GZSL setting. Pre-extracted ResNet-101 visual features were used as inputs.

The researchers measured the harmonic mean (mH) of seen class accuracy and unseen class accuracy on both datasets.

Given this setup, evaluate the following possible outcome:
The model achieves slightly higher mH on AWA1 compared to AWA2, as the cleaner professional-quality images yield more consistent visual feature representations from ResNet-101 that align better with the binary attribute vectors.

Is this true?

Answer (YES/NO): NO